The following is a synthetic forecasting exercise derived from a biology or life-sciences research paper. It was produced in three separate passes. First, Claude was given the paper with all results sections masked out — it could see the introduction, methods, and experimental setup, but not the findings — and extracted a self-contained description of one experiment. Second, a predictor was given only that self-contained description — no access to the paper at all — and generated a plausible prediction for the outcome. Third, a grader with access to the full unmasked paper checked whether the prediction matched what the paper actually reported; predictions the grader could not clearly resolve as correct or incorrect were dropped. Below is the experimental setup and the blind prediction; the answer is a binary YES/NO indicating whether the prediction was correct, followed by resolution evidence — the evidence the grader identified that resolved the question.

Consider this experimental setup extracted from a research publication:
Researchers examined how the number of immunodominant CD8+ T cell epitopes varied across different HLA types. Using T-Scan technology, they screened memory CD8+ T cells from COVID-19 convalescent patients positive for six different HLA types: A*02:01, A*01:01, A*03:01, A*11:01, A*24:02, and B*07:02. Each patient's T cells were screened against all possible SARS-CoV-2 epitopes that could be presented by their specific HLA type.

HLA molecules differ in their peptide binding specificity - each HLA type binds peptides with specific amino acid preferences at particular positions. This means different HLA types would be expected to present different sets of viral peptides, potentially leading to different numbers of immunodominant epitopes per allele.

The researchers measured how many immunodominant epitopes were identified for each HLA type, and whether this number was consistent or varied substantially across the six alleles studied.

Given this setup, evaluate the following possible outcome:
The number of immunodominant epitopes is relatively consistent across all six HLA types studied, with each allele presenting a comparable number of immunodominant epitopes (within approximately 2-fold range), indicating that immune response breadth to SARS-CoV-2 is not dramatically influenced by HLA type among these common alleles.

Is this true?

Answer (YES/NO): NO